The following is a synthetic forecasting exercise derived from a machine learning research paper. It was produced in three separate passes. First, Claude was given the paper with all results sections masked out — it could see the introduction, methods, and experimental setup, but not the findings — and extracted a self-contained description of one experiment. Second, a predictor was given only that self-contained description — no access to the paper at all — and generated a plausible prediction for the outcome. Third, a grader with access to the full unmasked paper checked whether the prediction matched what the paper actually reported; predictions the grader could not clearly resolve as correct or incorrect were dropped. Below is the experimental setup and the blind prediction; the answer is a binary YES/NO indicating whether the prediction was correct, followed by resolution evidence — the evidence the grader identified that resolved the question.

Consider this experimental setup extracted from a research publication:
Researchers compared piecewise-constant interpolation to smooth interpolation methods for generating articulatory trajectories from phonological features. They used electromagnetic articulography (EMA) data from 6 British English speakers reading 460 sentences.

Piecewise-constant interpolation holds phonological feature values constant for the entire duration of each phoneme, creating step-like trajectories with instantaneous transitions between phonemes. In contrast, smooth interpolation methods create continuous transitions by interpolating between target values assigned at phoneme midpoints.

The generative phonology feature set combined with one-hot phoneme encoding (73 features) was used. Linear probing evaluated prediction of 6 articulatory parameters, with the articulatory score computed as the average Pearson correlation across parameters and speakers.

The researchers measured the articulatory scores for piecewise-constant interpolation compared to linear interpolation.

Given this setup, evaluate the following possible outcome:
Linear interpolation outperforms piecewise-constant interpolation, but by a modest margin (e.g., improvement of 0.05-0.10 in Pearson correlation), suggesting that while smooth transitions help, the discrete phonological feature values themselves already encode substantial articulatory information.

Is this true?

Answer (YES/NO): YES